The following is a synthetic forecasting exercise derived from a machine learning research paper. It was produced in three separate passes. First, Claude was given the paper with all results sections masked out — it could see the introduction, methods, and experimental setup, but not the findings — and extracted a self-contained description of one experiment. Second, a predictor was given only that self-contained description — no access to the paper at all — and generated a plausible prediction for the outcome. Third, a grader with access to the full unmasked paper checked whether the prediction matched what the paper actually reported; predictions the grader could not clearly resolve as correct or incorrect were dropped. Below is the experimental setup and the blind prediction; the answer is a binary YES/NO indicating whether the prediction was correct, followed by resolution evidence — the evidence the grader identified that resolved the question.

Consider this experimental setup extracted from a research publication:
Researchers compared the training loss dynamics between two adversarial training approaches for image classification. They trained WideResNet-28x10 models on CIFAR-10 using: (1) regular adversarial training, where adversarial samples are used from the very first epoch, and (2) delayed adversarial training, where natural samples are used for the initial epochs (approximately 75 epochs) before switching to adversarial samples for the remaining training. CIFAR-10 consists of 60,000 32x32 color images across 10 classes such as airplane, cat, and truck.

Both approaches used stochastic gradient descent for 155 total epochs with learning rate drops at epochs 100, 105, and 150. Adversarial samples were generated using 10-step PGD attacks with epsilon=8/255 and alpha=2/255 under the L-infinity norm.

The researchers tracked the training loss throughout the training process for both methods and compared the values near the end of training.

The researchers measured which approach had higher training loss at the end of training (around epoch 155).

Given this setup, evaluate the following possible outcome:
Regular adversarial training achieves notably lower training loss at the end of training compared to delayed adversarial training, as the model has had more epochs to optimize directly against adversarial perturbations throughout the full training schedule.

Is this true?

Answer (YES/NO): YES